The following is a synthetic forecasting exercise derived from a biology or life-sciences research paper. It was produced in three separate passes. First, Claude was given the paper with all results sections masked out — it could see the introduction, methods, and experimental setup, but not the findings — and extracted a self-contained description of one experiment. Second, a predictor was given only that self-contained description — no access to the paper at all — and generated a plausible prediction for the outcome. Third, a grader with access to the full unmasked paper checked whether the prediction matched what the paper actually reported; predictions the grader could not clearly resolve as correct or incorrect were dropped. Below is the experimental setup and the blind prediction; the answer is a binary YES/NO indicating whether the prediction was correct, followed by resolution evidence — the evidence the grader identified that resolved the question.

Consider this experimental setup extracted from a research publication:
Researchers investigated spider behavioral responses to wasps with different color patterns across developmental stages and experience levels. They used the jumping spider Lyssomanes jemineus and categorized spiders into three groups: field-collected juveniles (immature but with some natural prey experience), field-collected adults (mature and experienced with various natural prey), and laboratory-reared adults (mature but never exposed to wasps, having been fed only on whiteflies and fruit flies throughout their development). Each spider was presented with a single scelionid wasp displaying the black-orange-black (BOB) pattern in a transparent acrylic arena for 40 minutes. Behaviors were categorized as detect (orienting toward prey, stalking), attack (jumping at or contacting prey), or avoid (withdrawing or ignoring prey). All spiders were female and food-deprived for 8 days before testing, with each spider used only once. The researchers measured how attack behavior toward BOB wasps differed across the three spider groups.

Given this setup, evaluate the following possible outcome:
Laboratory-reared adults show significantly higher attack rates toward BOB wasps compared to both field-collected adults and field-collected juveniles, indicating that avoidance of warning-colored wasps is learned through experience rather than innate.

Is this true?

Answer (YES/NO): NO